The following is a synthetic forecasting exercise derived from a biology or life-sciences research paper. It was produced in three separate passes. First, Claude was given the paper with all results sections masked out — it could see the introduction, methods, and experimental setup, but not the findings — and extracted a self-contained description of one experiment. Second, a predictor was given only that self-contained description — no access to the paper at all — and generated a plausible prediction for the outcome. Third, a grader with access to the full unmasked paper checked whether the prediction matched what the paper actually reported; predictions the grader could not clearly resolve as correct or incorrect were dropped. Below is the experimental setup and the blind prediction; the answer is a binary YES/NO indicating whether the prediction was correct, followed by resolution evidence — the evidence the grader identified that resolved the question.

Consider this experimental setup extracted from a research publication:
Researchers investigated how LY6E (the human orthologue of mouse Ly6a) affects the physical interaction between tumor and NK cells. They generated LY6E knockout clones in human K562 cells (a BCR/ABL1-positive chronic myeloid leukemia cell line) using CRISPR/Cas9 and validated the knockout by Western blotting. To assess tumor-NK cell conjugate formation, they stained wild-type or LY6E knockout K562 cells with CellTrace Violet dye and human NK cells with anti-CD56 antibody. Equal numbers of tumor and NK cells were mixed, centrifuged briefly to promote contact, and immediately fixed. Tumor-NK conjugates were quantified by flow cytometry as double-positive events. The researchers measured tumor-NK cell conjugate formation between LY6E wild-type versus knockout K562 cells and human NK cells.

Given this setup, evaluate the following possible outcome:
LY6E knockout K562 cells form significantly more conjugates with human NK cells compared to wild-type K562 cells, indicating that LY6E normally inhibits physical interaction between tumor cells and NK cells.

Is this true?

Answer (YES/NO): YES